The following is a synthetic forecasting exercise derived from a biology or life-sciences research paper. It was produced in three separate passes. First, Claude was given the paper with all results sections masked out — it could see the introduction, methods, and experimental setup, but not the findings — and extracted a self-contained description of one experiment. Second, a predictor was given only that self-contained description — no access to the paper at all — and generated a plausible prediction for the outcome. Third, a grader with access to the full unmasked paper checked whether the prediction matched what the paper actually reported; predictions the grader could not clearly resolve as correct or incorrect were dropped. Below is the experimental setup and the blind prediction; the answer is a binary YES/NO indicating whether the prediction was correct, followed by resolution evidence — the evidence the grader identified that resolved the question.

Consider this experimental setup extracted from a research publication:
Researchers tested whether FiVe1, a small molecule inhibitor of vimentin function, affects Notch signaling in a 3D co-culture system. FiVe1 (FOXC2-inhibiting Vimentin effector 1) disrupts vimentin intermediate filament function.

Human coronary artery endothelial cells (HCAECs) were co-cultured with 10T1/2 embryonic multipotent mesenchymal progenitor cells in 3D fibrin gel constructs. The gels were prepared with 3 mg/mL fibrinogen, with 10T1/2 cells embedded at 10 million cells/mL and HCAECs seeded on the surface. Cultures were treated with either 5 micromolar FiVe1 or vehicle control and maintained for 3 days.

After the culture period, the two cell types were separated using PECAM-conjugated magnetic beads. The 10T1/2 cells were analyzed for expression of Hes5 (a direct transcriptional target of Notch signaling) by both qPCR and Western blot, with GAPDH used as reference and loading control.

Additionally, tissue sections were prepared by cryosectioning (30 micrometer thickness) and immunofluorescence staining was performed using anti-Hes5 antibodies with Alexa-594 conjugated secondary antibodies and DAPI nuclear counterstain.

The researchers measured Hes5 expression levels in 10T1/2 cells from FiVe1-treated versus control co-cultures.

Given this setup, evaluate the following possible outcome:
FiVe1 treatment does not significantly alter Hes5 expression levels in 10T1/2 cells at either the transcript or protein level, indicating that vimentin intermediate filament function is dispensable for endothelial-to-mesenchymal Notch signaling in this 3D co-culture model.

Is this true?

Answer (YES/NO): YES